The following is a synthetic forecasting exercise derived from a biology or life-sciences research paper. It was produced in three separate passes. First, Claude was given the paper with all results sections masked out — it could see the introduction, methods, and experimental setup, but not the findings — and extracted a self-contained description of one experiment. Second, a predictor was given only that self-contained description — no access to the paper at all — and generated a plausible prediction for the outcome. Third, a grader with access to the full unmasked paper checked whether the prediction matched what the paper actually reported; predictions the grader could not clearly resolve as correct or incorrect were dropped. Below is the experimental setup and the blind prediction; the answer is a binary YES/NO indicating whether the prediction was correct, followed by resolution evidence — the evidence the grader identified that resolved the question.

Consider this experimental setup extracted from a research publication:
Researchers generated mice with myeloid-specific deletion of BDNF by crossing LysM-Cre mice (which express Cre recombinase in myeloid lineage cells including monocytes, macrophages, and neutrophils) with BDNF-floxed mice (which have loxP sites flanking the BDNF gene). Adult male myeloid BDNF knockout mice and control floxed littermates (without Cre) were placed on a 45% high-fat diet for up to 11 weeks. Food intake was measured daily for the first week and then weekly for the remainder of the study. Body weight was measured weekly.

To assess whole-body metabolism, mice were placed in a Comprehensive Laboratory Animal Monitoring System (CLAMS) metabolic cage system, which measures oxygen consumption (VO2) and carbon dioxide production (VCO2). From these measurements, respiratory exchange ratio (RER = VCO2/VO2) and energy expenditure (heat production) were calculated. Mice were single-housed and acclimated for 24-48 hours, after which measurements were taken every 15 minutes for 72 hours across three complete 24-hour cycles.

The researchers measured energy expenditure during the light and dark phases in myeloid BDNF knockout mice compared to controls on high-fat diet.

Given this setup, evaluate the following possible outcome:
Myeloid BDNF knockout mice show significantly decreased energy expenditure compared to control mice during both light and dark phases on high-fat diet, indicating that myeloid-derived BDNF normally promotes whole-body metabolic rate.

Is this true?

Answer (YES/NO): NO